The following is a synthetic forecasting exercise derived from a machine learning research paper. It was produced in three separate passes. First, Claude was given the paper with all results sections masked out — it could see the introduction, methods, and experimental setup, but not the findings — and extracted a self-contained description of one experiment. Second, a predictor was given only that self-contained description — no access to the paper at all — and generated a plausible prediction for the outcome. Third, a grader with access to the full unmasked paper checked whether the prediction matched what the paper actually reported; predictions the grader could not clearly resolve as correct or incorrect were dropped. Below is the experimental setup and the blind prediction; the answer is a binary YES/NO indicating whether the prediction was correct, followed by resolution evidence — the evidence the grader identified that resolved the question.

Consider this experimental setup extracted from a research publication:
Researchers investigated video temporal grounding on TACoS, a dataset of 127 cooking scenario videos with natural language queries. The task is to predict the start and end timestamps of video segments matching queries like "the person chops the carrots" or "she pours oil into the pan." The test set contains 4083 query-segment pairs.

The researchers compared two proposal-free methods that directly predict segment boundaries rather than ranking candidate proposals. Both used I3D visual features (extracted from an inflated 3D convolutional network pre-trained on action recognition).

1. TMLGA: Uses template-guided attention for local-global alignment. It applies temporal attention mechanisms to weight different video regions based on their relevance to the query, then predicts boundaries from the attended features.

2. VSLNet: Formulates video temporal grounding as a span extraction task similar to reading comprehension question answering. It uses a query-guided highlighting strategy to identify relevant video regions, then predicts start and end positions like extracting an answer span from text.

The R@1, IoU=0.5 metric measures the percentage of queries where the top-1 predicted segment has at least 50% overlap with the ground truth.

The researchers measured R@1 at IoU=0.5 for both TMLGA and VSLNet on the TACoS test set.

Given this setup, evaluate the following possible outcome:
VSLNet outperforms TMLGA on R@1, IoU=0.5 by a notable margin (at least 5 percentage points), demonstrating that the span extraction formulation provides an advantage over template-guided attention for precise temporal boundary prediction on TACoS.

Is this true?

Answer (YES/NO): NO